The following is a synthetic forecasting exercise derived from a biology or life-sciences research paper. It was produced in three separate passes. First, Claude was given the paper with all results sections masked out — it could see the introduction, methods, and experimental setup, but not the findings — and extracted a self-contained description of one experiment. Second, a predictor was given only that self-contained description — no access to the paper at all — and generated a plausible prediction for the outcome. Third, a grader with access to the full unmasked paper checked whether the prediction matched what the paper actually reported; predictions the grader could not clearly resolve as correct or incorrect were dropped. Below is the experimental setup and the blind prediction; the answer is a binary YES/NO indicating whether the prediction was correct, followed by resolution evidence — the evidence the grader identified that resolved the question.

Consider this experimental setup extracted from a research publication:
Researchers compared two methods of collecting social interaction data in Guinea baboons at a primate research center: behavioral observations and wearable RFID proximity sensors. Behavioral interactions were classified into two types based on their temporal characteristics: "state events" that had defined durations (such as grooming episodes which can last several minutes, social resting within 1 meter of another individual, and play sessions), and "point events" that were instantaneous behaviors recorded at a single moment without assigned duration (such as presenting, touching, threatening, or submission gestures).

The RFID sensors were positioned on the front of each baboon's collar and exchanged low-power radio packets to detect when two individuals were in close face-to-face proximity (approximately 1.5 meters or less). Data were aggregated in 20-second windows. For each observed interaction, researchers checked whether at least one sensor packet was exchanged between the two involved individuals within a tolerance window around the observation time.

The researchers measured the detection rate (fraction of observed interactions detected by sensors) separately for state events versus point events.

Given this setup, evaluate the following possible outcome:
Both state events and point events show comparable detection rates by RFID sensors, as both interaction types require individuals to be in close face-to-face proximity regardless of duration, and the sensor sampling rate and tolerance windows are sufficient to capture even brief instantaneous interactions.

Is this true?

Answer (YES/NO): NO